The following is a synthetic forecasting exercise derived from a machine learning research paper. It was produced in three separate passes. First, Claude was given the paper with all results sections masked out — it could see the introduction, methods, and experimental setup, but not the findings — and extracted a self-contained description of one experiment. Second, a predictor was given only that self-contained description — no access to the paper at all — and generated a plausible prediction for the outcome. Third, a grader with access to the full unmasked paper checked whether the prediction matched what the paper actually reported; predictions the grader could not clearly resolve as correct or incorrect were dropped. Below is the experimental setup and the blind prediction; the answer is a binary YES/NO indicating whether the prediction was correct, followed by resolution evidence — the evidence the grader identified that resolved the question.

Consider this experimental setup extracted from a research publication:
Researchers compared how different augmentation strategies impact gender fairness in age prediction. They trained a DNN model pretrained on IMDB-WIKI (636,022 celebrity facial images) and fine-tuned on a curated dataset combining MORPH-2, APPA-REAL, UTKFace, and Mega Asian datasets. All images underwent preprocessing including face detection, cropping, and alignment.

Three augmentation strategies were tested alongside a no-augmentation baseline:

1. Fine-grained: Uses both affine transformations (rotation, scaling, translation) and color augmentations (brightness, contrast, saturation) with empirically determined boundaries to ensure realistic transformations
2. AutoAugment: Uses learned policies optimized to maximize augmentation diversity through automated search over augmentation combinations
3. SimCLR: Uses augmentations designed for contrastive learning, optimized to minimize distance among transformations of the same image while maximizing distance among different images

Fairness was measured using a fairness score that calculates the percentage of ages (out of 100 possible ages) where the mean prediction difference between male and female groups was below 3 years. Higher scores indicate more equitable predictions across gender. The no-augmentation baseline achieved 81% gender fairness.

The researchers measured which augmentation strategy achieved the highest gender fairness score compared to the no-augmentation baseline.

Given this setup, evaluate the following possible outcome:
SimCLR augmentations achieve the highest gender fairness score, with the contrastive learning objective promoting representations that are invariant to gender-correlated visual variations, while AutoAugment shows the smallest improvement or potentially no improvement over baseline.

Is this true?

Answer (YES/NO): NO